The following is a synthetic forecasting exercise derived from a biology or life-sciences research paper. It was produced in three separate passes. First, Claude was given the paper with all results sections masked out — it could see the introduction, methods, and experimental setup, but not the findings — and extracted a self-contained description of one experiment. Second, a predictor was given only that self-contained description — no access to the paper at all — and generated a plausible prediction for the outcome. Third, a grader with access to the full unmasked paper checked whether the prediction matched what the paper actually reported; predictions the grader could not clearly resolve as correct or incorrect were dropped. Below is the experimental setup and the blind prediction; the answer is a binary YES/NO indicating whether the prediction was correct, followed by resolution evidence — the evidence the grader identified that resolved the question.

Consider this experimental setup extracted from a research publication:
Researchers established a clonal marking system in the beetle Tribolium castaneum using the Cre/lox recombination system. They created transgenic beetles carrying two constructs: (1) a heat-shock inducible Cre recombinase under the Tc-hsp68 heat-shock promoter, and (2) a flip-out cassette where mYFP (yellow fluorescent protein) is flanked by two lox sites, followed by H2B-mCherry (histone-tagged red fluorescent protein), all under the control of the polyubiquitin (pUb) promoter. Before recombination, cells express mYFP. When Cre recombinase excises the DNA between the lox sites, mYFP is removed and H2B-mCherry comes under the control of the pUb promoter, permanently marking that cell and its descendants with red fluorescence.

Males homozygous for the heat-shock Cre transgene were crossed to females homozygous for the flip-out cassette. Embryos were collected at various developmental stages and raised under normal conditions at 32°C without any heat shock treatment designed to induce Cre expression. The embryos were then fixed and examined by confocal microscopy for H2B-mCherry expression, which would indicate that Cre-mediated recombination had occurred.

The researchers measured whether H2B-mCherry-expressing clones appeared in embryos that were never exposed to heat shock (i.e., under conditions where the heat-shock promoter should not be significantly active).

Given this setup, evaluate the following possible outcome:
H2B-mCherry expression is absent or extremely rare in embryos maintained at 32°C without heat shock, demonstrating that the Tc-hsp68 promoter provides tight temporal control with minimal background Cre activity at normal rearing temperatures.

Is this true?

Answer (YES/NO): NO